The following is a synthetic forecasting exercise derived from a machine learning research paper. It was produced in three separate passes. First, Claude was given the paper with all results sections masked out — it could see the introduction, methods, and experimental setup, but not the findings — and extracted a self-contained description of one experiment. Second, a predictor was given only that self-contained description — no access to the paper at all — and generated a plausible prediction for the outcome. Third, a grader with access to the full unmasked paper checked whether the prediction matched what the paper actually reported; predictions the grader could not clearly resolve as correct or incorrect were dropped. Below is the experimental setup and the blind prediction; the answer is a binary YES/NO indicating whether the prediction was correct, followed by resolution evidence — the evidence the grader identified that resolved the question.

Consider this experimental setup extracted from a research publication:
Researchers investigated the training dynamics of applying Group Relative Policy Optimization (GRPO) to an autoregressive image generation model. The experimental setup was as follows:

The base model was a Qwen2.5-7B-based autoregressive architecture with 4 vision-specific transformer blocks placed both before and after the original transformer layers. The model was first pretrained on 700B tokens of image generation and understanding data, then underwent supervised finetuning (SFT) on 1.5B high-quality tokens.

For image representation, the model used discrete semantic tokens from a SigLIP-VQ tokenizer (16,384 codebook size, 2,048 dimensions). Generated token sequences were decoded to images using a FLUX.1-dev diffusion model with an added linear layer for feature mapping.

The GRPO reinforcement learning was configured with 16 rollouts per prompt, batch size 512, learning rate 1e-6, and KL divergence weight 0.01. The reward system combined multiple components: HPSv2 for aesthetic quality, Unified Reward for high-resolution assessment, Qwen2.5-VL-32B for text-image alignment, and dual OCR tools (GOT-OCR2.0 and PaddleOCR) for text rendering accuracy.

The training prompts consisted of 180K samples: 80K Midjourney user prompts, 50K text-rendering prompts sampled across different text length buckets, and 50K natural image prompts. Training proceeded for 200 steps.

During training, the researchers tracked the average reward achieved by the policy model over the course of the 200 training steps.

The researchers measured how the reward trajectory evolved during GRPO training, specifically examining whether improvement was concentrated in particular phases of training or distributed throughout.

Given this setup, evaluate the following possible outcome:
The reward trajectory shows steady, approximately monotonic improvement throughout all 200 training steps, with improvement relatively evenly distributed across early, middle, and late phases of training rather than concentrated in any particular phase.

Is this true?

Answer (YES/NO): YES